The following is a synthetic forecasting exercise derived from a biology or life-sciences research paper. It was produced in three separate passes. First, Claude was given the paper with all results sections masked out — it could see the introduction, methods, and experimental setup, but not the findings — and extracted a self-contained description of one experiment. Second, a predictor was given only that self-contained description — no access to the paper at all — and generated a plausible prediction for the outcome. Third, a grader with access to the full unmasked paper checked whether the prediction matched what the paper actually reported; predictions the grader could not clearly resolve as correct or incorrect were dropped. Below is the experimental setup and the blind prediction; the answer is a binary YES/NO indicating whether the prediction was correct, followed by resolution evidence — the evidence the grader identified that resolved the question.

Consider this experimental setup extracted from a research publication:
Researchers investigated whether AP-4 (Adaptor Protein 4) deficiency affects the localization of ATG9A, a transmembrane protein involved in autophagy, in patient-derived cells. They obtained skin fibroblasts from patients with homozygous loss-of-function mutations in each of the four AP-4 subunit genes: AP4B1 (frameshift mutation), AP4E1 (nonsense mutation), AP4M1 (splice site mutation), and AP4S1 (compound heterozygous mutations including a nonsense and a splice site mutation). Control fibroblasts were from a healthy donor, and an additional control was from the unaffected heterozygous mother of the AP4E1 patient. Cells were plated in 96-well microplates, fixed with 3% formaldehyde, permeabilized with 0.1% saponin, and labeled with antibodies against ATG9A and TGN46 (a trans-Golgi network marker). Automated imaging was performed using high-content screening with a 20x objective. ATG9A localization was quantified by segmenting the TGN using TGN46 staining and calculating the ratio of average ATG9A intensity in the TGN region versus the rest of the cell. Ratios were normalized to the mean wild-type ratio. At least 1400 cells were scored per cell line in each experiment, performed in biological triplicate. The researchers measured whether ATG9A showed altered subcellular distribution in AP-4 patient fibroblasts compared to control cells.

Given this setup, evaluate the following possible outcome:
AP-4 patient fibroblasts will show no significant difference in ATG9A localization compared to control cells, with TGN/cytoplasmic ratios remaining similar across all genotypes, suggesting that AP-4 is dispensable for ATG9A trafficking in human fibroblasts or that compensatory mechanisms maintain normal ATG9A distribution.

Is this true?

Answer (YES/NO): NO